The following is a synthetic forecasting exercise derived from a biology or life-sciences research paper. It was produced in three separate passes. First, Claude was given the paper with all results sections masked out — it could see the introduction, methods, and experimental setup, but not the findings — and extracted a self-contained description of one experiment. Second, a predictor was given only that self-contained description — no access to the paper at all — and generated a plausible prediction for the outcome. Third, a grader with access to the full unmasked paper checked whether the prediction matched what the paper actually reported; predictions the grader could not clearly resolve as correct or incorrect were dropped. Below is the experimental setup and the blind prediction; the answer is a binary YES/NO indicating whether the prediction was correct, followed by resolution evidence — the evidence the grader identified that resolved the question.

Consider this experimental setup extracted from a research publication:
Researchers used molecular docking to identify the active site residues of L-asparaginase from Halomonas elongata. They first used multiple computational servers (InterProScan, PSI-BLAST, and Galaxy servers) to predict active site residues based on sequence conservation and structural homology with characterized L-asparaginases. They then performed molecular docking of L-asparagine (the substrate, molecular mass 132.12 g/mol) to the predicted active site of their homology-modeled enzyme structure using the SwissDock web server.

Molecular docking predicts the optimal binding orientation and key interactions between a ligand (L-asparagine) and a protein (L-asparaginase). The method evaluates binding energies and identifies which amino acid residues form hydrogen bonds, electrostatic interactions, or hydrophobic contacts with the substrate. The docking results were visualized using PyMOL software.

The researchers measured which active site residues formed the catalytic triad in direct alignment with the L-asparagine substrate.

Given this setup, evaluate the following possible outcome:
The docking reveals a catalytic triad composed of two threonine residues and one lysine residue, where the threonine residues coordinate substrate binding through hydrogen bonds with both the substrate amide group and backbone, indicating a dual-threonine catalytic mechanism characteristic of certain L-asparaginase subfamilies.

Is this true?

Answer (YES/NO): NO